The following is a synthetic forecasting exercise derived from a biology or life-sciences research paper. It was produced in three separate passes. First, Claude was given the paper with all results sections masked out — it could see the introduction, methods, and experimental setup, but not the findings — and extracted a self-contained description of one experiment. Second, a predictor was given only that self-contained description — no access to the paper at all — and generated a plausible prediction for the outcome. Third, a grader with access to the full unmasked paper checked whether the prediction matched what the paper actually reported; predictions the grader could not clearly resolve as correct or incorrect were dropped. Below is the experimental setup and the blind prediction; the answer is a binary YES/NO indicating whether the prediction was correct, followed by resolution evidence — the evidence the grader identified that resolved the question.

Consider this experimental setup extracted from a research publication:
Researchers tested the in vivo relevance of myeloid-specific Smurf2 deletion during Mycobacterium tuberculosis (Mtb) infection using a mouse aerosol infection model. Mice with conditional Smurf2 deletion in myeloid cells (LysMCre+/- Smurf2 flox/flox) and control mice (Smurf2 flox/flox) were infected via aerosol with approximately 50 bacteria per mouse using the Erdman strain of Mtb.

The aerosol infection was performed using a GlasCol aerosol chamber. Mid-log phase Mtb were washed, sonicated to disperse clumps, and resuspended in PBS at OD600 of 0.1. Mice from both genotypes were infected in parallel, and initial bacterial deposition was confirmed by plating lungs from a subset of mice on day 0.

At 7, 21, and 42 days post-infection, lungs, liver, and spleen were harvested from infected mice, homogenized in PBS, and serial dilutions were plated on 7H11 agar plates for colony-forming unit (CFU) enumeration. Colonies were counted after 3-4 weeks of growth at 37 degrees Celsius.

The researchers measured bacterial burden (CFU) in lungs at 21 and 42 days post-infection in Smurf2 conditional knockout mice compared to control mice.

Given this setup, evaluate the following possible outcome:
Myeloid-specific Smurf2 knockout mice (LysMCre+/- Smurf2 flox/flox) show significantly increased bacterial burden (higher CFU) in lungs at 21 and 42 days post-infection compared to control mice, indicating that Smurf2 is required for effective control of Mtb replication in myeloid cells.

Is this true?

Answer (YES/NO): NO